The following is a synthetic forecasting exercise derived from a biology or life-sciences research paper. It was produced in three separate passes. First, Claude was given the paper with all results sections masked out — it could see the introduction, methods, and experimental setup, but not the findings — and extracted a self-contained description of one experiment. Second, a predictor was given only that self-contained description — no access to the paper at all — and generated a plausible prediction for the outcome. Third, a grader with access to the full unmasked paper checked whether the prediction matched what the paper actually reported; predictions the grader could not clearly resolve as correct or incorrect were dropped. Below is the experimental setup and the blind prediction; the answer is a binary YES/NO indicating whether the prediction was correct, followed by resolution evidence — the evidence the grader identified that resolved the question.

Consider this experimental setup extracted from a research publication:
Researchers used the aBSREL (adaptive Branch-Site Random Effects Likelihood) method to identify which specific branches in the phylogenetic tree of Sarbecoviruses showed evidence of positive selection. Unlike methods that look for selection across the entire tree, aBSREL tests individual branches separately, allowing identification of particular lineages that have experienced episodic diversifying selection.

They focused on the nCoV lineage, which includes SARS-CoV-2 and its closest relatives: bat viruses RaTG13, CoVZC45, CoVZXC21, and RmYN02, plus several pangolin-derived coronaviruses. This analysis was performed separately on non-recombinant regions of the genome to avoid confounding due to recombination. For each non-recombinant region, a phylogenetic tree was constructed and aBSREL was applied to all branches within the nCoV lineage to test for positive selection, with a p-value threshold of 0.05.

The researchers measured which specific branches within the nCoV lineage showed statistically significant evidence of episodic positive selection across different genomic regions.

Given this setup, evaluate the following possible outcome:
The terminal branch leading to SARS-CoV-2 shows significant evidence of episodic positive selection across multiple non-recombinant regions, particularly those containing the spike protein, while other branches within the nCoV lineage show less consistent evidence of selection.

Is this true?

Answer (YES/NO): NO